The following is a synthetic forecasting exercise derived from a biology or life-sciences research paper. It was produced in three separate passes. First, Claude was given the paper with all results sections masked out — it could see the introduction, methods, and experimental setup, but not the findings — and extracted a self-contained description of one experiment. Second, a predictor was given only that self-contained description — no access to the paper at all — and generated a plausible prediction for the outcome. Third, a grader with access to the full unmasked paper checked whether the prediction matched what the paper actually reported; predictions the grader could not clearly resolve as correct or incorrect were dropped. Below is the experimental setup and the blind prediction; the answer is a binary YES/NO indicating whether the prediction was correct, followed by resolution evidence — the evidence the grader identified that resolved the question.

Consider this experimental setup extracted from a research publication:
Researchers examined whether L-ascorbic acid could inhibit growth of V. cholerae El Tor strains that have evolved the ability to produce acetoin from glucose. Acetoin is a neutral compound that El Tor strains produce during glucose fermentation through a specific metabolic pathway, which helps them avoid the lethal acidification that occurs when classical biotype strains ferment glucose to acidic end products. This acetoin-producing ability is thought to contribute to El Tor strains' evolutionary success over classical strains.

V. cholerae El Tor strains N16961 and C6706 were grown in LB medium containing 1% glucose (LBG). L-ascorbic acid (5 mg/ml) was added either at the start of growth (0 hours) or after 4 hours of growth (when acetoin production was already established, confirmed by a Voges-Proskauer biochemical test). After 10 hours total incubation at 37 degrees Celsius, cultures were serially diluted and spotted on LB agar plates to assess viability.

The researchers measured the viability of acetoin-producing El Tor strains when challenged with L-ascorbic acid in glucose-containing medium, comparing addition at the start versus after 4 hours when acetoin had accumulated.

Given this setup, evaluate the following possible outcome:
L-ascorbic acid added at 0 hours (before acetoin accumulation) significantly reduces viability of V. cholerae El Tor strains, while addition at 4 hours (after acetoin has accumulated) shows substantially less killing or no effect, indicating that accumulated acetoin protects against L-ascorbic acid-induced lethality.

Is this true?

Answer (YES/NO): NO